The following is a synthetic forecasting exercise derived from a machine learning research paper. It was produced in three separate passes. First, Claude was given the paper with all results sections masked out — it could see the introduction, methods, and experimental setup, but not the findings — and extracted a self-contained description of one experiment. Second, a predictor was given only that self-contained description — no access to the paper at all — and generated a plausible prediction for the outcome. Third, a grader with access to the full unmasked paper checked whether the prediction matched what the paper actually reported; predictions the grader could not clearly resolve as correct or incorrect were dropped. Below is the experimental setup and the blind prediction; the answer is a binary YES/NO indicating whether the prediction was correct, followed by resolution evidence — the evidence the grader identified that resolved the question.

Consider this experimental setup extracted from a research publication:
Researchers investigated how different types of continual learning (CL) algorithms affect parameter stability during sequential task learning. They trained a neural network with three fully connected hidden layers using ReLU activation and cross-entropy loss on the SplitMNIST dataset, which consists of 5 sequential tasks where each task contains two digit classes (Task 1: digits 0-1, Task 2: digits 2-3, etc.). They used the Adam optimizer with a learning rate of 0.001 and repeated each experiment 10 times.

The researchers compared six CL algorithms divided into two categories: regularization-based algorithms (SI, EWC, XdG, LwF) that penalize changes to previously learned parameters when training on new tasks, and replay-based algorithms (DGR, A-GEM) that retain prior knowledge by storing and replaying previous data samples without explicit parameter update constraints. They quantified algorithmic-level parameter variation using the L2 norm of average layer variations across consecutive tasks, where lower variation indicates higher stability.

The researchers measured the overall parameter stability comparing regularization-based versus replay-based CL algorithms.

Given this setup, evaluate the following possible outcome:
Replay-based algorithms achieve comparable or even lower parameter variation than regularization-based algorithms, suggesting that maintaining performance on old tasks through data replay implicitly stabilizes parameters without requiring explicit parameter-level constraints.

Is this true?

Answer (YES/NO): NO